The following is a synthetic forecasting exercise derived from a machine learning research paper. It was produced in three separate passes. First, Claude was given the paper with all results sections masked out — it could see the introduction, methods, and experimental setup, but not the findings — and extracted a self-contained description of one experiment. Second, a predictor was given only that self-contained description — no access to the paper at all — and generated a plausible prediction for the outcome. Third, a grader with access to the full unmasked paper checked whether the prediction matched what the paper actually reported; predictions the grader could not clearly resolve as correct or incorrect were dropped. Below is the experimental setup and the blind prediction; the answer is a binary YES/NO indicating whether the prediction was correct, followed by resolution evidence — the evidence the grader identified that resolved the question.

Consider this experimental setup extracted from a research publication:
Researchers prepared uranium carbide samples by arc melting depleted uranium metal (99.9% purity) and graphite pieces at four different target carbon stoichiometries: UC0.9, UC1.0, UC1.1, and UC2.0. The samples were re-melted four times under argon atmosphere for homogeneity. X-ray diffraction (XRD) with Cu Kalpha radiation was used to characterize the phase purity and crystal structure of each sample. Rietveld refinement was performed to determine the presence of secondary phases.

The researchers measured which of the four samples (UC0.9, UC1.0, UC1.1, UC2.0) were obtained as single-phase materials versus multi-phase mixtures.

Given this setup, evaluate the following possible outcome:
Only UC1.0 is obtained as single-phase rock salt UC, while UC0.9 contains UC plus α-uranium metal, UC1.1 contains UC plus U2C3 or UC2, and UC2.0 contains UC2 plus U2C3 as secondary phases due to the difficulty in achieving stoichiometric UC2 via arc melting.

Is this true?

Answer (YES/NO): NO